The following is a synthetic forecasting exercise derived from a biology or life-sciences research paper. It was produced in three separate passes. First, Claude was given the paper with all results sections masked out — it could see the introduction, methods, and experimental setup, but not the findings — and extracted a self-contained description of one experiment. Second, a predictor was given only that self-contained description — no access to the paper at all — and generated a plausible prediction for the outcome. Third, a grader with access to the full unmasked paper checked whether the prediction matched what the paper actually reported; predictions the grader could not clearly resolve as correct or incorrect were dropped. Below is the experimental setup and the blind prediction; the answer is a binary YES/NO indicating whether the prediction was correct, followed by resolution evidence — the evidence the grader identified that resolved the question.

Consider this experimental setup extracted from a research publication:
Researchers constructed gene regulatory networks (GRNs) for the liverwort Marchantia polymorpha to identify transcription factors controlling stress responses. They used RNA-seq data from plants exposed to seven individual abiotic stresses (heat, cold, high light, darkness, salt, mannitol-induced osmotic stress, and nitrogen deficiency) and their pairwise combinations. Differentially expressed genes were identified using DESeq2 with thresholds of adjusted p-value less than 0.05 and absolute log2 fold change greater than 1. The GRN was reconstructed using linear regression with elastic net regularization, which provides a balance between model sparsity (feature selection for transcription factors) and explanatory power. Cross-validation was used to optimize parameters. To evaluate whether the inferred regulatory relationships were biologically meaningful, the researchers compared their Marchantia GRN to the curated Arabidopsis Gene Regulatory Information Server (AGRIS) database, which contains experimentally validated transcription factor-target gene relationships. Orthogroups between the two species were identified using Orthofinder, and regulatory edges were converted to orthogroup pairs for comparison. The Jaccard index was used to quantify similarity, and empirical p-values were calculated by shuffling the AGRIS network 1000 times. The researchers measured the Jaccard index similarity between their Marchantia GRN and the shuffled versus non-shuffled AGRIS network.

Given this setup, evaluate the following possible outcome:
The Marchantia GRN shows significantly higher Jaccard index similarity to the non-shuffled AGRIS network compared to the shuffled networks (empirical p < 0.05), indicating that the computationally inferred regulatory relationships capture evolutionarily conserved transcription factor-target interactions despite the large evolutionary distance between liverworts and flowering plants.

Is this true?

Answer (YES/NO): YES